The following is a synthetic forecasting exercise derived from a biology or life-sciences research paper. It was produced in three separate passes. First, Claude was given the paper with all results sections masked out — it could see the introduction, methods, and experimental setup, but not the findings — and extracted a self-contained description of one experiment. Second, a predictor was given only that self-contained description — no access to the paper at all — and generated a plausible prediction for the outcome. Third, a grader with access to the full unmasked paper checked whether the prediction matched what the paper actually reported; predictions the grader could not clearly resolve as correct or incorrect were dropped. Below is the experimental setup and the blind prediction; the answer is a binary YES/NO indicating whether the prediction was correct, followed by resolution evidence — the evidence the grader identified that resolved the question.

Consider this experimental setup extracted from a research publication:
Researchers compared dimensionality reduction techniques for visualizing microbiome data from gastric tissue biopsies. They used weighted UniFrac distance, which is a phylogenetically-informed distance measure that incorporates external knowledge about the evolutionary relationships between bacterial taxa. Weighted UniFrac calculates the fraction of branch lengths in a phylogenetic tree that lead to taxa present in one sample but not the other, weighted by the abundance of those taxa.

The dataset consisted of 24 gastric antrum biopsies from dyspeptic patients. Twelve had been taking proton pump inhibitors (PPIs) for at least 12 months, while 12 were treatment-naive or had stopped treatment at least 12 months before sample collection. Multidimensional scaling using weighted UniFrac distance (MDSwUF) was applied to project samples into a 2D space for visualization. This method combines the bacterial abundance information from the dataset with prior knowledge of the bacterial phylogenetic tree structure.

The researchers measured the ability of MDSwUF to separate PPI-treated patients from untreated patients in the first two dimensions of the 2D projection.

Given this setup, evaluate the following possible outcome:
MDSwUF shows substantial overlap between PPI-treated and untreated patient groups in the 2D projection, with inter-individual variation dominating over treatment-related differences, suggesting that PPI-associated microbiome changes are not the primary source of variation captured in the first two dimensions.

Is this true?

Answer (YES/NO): YES